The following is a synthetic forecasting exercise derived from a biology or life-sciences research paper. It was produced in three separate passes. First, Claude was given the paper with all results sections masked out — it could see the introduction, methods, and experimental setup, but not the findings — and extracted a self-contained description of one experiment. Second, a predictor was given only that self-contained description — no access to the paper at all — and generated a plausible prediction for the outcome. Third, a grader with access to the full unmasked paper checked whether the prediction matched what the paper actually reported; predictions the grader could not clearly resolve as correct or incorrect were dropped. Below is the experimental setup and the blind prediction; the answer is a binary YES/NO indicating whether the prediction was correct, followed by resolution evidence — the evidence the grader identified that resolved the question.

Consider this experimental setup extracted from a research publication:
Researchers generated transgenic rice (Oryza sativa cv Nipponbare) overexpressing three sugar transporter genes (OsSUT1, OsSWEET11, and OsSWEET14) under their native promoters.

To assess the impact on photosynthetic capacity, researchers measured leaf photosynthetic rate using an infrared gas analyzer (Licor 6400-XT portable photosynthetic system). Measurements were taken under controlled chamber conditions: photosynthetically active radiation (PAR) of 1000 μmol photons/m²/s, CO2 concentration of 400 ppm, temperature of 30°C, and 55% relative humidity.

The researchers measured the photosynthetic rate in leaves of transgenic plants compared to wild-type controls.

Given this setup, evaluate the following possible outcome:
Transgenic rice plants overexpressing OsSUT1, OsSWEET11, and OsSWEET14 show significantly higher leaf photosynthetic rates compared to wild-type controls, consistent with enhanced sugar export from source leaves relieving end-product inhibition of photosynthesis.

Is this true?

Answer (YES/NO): NO